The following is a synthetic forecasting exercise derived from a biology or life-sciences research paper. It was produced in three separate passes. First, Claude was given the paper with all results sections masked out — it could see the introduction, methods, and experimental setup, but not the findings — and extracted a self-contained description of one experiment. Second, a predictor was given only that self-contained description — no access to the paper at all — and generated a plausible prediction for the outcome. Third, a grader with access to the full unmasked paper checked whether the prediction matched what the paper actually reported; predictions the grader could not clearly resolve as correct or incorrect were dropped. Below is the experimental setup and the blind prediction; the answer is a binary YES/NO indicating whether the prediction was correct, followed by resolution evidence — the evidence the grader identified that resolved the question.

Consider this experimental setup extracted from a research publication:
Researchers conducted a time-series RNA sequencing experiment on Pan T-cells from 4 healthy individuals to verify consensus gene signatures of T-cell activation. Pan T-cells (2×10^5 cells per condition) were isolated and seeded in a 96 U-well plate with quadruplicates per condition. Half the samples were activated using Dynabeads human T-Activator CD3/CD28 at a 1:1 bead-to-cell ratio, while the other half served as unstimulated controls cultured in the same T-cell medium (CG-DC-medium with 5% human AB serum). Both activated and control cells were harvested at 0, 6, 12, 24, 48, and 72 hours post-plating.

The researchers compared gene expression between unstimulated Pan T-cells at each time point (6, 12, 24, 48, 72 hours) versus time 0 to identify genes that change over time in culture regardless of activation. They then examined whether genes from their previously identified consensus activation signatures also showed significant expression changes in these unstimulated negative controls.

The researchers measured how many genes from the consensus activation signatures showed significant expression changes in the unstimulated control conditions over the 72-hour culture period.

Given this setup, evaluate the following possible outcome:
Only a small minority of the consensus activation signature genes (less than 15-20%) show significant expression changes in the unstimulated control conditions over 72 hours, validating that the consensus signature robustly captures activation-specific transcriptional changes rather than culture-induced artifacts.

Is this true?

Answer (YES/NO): NO